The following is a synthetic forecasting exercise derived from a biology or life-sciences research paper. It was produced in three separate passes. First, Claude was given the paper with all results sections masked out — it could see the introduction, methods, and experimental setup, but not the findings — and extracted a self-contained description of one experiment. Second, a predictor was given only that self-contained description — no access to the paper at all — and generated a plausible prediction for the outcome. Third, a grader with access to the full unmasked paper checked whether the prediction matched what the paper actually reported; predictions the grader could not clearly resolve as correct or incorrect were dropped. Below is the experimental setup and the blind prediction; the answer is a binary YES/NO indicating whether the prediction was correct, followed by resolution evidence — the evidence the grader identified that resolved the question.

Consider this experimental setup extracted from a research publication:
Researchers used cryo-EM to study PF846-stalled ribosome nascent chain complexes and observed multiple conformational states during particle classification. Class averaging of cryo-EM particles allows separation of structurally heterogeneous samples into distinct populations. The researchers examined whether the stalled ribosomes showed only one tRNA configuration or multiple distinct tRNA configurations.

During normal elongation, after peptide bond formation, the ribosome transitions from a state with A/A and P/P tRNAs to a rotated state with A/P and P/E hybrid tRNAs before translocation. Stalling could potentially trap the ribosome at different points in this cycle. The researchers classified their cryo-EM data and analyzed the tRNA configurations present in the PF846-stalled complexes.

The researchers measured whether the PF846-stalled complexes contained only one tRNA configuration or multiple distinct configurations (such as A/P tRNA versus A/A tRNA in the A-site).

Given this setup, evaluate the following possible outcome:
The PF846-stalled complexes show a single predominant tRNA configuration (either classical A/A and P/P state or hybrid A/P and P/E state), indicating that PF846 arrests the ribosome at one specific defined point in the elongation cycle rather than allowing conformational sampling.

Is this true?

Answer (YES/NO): NO